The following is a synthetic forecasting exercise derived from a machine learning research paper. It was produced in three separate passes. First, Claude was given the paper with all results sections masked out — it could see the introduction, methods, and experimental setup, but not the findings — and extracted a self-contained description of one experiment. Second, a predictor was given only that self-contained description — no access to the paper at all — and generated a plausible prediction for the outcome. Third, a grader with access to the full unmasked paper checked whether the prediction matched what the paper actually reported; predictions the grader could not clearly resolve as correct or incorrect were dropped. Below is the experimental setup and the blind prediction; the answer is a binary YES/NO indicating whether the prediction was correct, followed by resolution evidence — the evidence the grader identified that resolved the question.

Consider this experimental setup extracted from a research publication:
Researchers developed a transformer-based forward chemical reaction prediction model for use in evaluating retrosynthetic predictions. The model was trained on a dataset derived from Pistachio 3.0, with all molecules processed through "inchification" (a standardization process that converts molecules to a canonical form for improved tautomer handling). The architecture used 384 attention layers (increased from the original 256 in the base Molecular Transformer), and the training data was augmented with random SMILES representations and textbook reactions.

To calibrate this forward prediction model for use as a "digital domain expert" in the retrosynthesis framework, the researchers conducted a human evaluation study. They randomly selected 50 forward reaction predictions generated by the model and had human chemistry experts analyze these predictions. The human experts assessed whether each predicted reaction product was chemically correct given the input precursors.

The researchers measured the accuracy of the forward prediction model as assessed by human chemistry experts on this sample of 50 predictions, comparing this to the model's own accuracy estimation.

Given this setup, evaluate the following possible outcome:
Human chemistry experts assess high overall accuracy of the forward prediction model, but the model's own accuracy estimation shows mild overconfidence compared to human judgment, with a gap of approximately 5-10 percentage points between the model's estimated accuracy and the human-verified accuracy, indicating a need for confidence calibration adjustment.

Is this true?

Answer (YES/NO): NO